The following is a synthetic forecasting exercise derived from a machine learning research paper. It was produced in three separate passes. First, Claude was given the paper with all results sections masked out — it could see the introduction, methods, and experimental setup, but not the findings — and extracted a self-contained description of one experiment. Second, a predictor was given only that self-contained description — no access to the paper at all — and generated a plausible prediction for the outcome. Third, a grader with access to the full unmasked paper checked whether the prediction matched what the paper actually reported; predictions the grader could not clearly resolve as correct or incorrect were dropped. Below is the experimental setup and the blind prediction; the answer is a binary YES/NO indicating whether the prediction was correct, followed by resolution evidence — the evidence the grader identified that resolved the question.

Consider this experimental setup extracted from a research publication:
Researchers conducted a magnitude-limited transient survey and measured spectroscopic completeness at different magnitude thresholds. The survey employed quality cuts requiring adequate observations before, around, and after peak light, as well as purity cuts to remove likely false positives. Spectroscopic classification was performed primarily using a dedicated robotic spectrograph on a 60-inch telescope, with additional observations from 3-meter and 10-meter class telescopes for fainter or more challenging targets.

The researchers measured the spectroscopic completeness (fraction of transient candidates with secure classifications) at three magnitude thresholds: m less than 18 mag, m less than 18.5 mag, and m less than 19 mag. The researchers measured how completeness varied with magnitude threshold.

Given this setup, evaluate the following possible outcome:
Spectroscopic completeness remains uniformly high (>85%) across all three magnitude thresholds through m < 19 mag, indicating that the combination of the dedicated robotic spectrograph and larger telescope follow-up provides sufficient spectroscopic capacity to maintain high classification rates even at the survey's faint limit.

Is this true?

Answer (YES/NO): NO